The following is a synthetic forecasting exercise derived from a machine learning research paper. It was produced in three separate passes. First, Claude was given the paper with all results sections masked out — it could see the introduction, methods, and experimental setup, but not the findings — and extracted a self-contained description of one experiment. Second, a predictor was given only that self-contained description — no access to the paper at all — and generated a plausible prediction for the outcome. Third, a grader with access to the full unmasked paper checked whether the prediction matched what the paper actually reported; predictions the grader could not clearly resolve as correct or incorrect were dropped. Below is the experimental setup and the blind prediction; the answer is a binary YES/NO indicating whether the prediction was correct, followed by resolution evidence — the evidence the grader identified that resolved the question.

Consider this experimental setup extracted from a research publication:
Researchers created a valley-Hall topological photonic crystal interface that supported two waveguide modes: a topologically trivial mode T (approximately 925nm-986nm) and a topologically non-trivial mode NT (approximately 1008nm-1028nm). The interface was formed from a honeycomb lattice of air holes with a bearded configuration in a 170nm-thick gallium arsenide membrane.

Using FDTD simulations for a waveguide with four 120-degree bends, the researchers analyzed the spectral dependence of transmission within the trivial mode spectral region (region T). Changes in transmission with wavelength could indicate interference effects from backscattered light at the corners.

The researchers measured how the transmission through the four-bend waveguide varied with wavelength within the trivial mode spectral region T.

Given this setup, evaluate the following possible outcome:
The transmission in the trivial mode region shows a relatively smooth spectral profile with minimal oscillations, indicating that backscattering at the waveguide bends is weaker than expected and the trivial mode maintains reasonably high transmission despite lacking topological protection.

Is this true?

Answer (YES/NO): NO